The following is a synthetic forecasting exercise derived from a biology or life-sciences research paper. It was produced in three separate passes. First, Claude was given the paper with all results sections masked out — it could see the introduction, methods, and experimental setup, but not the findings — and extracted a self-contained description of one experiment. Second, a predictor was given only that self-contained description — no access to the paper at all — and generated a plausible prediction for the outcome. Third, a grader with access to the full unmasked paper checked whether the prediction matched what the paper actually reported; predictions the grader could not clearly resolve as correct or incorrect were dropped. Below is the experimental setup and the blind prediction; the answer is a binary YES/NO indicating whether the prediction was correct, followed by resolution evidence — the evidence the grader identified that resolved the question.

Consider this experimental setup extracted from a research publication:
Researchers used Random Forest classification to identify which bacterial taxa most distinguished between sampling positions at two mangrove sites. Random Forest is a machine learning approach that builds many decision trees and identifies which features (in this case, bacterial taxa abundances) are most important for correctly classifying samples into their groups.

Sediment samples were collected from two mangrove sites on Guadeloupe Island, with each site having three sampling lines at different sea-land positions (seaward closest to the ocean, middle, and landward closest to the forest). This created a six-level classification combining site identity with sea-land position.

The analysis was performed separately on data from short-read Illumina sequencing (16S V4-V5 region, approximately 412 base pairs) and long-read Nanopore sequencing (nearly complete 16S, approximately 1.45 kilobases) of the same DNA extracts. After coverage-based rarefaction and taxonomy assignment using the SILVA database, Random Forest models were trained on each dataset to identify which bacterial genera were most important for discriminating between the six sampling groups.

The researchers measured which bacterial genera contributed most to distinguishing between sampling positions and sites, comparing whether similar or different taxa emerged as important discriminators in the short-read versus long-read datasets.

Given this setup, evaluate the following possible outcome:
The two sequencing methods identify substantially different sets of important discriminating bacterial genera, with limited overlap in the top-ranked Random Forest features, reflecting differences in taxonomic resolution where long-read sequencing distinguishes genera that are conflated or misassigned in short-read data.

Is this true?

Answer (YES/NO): NO